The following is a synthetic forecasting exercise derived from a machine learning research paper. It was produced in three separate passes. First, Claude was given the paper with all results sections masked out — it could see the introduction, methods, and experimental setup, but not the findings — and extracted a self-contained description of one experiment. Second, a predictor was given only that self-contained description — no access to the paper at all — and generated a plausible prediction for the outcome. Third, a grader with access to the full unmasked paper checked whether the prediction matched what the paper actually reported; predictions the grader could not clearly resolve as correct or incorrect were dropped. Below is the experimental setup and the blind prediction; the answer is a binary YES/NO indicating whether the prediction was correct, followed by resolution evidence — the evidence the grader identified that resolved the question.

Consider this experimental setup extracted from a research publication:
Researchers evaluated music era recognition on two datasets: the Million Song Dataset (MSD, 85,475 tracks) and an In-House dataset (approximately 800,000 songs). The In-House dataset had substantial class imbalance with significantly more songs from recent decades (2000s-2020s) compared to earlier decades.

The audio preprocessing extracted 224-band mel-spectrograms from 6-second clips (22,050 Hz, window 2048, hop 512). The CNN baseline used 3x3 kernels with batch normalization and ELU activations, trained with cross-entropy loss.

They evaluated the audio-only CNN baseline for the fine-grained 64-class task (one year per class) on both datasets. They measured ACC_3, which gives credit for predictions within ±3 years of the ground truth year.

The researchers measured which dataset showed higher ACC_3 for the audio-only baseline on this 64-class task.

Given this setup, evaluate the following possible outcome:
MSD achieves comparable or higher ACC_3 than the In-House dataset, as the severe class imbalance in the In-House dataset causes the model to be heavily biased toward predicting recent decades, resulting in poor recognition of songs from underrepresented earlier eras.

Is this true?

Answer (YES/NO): NO